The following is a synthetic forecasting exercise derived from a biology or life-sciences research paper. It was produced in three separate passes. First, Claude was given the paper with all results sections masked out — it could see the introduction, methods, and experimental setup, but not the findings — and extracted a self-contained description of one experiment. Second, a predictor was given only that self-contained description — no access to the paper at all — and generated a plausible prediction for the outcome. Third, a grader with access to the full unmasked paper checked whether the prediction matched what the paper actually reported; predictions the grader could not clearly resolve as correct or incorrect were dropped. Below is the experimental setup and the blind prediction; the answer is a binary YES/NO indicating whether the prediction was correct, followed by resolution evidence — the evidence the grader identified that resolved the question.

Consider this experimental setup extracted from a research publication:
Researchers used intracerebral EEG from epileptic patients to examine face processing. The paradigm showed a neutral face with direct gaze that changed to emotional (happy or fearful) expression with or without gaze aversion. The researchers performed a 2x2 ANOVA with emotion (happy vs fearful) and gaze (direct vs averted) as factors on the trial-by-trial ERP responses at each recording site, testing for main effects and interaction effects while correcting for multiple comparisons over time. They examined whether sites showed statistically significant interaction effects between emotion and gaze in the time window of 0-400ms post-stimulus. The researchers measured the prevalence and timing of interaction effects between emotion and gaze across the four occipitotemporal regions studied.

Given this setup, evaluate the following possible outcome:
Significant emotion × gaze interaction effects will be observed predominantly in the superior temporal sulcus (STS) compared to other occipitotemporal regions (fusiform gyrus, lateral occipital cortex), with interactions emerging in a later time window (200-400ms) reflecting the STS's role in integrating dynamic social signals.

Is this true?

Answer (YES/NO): NO